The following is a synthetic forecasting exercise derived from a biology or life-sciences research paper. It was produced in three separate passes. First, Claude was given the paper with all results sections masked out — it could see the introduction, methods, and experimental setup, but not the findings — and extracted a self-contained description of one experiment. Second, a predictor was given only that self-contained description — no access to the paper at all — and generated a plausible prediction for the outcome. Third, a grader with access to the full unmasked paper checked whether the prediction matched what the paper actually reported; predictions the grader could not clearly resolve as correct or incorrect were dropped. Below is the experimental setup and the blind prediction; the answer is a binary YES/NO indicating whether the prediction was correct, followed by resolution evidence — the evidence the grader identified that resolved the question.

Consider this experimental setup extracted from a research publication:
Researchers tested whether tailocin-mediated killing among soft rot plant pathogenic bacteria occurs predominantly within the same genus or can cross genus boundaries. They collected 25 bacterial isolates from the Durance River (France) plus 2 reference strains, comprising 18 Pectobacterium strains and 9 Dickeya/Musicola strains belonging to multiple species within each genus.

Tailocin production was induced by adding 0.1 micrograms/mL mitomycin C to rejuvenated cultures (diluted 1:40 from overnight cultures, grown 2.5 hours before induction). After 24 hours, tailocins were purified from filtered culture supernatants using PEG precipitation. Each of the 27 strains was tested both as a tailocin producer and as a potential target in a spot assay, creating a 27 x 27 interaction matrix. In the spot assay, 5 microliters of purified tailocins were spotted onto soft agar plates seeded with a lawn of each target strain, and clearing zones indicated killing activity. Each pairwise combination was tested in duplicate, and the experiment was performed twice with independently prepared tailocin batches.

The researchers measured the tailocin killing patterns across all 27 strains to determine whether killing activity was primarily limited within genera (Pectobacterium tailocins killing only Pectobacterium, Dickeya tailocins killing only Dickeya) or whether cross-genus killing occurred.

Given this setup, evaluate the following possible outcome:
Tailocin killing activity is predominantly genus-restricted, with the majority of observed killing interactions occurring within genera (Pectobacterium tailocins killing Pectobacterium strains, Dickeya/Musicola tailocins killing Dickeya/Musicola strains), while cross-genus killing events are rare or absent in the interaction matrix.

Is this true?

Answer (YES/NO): NO